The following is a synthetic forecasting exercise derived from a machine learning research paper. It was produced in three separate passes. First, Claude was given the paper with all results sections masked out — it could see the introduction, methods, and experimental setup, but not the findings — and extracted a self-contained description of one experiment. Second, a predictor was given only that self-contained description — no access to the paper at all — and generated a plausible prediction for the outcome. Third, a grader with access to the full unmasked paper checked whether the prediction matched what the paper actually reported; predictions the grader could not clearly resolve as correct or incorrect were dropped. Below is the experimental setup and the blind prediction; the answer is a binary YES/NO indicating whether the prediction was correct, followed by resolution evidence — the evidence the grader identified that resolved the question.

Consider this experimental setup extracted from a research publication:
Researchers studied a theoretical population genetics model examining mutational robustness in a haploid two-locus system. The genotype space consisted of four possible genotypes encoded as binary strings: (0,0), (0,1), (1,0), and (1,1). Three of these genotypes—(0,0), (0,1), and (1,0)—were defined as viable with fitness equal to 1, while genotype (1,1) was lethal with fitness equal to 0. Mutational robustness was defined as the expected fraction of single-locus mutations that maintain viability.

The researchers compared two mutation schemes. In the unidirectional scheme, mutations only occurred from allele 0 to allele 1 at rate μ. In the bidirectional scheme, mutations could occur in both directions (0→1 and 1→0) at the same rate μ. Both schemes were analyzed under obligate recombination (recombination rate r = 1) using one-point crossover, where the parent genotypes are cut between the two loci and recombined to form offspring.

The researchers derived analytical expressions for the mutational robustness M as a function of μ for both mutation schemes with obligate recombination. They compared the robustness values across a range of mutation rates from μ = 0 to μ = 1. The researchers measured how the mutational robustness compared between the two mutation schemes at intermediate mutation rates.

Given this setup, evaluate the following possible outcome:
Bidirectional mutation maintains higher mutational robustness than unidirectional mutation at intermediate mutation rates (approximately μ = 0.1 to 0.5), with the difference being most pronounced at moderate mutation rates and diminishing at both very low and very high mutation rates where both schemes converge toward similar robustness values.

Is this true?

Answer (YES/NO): NO